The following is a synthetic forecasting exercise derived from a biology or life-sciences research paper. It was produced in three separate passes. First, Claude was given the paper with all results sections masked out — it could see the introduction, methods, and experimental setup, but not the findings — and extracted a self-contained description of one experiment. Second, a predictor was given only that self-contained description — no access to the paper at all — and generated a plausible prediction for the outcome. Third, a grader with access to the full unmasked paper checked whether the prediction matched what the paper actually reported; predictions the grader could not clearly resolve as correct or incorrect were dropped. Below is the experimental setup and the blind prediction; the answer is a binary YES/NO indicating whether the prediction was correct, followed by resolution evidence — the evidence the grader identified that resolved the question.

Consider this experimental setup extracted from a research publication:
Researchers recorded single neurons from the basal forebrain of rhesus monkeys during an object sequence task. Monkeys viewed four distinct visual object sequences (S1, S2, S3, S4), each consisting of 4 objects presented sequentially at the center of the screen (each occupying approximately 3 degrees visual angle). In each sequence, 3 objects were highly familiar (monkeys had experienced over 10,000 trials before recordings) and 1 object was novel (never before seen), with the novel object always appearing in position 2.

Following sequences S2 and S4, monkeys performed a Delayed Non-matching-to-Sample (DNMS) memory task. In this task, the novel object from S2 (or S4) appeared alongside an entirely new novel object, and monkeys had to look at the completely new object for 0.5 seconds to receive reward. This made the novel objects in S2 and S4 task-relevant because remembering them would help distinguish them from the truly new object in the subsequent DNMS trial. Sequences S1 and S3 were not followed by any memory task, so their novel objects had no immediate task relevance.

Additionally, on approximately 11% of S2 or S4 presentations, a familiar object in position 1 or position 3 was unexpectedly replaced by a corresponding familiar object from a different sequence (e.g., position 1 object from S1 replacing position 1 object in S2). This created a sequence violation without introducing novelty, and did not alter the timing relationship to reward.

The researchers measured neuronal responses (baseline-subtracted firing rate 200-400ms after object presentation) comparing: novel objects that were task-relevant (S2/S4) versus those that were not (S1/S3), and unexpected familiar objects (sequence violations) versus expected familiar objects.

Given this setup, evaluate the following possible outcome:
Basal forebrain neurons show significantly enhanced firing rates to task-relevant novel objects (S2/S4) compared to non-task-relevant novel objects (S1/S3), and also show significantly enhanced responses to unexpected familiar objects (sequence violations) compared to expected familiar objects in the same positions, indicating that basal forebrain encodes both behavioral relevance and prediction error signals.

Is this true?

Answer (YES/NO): YES